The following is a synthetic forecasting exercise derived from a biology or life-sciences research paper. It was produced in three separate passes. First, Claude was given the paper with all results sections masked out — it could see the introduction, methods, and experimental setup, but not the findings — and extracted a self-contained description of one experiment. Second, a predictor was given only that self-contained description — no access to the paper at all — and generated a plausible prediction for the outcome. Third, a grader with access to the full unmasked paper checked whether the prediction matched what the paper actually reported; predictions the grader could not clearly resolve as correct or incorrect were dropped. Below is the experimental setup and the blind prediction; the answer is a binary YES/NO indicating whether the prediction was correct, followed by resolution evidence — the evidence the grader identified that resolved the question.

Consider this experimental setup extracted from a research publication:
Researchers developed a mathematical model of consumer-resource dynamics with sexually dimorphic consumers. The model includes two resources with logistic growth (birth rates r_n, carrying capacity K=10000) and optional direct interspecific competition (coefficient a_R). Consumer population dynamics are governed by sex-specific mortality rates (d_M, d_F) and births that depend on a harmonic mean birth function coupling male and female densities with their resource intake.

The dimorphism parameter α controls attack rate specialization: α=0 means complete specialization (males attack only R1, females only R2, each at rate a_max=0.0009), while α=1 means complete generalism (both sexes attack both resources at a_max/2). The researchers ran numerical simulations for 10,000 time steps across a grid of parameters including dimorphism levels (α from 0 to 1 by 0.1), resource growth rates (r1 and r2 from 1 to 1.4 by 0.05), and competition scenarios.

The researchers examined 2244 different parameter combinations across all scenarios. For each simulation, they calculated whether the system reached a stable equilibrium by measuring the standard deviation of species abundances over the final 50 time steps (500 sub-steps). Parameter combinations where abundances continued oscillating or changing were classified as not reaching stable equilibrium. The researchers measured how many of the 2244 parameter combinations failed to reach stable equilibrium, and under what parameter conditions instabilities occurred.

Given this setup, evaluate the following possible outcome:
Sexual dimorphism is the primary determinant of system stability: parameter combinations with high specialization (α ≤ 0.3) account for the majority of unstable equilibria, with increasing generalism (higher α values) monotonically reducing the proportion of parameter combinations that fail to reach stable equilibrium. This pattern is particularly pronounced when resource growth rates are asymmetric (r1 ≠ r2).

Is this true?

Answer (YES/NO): NO